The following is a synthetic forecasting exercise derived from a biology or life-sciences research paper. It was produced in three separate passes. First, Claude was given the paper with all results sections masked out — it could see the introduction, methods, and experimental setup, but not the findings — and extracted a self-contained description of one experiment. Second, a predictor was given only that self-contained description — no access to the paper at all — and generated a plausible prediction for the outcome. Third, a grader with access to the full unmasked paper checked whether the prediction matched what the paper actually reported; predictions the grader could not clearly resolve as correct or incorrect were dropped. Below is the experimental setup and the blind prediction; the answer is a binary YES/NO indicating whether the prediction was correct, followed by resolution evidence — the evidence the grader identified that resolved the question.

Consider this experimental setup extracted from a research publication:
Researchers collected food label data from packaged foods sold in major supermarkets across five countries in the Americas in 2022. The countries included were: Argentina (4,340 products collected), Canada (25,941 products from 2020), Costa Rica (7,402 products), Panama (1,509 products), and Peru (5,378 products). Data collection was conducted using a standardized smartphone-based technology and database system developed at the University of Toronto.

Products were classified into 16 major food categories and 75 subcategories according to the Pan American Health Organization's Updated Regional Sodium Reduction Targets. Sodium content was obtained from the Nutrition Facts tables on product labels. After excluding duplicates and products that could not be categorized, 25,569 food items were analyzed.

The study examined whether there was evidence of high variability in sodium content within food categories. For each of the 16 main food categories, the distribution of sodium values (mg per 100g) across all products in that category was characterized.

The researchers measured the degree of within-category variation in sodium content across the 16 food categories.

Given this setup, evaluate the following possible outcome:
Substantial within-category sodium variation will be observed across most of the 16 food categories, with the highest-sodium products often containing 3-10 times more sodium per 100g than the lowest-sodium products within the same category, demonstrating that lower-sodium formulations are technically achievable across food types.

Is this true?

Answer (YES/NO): NO